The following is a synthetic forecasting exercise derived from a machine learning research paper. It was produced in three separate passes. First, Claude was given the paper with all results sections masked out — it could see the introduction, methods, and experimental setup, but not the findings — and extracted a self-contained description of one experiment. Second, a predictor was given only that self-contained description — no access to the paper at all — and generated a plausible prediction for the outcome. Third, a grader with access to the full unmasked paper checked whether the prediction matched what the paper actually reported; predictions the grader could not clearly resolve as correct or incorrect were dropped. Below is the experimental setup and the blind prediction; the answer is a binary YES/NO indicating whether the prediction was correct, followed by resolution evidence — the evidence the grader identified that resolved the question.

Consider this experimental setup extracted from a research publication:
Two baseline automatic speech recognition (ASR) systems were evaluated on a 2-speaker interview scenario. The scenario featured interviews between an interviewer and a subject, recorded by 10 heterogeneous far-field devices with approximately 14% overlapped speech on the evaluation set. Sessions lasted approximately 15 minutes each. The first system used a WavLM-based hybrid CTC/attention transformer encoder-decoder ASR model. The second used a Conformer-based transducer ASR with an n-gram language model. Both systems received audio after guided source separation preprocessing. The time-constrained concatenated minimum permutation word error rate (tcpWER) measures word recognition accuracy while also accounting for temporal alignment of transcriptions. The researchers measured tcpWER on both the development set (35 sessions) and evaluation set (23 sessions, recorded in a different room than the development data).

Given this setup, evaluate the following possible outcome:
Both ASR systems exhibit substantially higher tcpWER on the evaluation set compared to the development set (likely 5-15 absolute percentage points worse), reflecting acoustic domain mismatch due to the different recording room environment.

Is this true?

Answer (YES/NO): NO